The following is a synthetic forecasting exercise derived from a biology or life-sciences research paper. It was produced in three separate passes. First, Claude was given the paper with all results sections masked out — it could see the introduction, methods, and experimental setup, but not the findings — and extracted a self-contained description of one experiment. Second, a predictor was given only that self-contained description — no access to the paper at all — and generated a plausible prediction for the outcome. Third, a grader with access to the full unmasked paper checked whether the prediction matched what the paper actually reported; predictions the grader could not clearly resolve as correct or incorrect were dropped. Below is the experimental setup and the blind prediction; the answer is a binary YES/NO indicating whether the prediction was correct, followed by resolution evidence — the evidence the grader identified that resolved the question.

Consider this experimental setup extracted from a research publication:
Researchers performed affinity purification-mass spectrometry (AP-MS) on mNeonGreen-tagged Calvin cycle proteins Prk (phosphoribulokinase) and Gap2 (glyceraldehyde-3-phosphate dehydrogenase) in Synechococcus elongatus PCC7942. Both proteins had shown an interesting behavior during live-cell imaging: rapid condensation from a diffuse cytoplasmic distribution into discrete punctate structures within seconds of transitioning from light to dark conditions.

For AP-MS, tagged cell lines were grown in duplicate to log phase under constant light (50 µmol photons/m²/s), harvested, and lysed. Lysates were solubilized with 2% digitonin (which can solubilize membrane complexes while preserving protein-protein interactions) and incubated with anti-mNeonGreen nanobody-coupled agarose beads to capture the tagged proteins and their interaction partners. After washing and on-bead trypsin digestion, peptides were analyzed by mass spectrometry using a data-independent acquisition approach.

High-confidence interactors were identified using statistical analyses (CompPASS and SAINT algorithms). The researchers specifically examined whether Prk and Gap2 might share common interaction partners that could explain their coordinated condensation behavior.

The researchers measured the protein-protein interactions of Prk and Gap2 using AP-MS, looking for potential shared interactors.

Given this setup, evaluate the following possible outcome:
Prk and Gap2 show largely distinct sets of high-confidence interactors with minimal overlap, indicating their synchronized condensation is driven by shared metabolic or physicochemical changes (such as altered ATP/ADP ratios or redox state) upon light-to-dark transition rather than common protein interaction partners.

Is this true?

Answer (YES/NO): NO